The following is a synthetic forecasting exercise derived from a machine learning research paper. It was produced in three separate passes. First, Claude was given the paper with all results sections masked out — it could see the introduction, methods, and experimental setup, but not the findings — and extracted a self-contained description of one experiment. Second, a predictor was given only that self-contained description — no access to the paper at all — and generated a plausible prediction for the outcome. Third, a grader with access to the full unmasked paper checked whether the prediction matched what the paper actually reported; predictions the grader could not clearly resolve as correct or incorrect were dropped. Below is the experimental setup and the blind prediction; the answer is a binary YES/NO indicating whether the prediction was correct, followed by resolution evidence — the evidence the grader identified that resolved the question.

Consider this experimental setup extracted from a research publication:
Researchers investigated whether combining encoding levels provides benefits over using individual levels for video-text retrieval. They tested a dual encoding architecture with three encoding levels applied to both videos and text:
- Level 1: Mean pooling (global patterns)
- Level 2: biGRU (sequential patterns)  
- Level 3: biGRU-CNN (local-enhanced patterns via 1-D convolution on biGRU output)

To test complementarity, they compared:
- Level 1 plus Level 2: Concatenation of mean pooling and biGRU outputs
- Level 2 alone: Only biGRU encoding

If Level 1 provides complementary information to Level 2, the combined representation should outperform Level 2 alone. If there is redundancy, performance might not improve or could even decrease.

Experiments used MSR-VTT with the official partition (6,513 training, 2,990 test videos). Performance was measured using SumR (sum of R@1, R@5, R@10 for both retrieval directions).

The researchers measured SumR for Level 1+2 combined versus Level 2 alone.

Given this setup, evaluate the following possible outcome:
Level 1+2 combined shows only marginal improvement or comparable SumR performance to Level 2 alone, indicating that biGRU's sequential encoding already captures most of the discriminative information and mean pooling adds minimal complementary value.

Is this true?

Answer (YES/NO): NO